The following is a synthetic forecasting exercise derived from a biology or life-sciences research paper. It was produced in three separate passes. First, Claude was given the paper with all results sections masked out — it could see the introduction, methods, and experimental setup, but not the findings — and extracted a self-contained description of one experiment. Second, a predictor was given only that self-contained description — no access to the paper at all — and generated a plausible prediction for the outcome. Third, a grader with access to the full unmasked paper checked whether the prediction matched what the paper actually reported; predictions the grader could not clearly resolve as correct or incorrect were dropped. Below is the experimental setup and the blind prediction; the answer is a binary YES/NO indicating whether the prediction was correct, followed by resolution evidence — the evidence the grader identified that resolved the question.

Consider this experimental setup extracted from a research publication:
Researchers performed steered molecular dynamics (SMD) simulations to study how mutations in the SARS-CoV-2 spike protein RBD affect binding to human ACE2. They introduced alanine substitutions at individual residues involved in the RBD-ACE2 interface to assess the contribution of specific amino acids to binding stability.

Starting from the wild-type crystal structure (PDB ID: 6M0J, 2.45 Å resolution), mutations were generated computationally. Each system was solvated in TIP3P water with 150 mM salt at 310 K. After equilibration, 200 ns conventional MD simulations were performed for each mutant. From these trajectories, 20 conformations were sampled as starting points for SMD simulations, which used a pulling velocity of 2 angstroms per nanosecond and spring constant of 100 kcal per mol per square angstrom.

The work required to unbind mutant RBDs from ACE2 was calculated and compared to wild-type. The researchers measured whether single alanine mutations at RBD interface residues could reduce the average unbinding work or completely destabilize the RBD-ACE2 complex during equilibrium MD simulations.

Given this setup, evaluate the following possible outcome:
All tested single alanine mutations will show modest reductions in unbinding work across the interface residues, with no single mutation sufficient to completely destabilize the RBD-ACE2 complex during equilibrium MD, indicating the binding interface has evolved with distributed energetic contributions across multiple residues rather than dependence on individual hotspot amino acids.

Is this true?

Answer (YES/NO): NO